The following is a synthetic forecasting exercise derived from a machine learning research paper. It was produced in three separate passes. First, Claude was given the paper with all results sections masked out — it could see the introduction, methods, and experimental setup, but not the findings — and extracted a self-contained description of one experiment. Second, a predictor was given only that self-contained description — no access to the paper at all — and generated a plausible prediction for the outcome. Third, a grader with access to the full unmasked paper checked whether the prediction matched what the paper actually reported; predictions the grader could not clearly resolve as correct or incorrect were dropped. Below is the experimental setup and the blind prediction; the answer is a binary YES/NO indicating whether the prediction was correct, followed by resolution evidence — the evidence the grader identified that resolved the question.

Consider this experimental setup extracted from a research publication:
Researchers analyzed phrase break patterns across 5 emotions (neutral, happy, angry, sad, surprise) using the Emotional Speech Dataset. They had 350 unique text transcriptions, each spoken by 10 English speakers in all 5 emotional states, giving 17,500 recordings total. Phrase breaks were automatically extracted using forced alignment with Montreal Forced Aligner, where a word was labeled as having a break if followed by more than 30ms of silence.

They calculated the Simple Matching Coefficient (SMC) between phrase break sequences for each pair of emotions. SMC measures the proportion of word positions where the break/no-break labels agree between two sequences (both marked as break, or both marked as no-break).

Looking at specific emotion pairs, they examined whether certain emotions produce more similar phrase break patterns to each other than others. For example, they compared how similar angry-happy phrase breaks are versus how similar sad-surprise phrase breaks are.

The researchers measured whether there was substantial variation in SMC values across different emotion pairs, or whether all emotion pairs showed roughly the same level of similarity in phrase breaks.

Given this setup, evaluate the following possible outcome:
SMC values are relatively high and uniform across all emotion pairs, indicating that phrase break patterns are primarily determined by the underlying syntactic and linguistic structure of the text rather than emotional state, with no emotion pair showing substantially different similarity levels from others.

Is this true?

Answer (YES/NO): NO